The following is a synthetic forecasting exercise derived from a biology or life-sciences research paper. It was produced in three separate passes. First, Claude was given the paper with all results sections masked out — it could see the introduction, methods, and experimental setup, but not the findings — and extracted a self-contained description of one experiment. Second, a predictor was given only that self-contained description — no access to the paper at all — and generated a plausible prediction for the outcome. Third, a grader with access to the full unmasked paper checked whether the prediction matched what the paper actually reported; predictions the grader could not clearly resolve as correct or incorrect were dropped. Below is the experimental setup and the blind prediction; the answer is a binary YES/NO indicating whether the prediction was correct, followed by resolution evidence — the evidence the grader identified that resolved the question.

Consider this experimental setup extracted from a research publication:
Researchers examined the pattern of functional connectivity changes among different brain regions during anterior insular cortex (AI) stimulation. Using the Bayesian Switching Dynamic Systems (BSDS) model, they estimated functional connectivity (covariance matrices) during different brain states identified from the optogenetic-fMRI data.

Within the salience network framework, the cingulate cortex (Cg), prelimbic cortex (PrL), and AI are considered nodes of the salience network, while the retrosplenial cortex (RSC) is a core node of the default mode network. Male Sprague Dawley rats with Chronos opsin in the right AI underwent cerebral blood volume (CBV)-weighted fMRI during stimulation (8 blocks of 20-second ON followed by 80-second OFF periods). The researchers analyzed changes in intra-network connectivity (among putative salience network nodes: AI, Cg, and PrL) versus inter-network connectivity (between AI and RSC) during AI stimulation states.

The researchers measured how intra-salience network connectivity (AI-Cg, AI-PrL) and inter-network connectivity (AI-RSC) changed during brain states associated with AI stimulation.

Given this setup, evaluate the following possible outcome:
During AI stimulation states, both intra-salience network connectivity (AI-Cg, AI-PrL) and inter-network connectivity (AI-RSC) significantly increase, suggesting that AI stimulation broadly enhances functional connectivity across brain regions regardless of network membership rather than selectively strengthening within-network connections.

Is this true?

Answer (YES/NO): NO